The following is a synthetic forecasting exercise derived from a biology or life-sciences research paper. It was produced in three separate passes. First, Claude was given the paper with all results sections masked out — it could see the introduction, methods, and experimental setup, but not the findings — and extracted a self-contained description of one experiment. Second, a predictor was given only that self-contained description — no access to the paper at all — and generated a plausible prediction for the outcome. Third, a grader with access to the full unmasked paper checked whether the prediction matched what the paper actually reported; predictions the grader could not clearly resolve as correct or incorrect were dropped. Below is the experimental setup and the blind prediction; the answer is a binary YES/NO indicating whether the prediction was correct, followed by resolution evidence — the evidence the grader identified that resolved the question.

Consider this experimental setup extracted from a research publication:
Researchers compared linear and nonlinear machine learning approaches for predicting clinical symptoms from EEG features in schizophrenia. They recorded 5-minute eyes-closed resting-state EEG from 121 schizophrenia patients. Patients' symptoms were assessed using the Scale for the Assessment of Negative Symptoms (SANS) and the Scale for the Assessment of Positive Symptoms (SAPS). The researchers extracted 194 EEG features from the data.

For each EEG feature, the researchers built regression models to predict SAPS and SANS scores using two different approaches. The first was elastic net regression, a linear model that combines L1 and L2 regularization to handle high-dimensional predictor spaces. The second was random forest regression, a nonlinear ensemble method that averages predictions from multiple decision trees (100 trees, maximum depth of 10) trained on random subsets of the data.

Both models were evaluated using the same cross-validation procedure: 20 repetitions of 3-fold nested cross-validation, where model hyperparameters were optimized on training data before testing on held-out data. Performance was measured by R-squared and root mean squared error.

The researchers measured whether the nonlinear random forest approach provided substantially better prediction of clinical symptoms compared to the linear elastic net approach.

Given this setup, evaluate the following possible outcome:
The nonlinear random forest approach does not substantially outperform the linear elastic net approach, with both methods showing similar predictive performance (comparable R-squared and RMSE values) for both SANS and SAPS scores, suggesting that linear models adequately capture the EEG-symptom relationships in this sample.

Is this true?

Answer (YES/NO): YES